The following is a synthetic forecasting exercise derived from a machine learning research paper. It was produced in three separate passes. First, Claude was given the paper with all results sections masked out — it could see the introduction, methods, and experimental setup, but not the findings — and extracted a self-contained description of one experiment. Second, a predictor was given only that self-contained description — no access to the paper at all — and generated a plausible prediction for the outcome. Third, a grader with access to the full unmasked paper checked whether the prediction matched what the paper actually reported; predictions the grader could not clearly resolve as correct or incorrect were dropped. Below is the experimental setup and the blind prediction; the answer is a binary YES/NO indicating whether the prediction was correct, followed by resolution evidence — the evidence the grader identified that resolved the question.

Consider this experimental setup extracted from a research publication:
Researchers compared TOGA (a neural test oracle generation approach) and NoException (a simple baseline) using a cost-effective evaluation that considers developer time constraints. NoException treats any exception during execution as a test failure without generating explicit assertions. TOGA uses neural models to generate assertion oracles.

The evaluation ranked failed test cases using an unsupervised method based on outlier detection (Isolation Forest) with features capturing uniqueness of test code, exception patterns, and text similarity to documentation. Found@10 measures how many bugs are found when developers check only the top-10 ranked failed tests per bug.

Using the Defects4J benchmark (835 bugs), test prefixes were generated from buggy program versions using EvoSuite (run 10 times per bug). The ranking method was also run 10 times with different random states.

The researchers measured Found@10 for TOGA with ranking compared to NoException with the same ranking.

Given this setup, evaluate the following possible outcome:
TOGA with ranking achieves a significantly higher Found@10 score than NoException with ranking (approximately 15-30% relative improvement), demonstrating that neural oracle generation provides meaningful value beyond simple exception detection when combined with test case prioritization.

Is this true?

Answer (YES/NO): YES